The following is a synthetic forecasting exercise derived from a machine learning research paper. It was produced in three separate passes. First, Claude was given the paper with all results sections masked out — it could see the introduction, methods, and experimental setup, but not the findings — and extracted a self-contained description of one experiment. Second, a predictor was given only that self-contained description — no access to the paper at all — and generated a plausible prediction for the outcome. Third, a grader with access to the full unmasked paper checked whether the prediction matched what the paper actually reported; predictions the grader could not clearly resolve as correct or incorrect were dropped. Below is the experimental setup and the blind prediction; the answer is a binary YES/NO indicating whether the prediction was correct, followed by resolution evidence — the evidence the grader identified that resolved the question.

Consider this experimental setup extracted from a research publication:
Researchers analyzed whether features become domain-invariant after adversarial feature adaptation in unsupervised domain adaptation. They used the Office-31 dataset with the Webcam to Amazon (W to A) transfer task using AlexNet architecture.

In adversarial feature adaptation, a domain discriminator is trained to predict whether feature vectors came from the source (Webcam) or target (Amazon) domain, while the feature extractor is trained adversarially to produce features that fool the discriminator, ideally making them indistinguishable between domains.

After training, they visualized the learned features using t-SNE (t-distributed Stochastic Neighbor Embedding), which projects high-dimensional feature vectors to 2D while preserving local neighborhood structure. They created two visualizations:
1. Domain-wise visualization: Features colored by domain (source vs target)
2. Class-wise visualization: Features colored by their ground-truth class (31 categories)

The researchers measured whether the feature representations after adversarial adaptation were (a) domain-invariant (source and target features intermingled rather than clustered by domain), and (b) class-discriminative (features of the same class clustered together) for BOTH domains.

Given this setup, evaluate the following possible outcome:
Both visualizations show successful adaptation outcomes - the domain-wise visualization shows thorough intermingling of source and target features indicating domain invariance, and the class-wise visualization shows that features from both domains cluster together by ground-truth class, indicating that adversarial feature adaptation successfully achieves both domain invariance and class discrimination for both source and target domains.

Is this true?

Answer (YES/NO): NO